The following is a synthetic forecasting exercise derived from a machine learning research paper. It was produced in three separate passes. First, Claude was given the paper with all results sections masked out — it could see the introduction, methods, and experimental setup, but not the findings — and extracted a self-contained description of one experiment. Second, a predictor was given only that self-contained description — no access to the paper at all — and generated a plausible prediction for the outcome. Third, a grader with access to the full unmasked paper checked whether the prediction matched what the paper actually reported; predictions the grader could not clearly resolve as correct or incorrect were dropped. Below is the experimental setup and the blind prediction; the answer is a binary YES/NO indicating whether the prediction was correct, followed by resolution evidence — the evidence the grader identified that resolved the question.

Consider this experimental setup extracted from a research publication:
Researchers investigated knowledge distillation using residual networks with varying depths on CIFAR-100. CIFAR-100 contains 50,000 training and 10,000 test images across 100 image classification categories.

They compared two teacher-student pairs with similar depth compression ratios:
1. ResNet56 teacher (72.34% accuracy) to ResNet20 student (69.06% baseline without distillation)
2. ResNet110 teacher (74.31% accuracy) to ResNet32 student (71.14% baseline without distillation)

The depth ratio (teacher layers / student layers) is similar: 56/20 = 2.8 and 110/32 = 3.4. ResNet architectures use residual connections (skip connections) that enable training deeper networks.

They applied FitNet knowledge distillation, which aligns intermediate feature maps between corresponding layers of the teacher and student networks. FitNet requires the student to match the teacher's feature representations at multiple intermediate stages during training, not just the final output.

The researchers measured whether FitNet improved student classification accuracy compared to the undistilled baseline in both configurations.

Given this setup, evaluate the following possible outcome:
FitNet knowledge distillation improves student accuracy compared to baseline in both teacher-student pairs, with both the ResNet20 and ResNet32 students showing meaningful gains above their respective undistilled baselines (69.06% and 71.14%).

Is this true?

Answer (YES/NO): NO